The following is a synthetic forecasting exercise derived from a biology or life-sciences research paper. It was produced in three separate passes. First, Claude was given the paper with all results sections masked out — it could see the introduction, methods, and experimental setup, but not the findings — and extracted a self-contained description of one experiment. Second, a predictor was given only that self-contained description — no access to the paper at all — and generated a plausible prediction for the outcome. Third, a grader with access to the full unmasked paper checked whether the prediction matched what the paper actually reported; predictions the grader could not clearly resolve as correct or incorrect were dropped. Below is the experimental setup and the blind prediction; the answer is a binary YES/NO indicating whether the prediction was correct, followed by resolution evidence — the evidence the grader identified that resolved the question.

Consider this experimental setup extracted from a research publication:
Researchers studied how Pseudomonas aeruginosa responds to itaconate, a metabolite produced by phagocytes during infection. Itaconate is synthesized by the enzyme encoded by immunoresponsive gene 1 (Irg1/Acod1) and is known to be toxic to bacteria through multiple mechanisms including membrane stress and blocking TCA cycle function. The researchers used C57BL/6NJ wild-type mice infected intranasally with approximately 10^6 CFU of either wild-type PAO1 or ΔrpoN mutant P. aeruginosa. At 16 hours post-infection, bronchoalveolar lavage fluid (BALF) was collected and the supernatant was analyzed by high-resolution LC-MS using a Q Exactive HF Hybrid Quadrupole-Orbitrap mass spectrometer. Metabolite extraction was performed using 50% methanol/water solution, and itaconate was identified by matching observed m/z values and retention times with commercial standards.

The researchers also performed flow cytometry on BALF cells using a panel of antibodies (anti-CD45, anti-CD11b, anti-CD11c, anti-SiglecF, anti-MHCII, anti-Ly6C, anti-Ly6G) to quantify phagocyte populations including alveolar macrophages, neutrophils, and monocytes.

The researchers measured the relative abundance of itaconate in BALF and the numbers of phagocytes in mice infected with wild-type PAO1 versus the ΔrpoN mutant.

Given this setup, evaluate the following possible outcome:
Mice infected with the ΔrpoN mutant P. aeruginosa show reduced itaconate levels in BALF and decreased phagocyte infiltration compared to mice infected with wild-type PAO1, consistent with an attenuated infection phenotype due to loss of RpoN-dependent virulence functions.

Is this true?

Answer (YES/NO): NO